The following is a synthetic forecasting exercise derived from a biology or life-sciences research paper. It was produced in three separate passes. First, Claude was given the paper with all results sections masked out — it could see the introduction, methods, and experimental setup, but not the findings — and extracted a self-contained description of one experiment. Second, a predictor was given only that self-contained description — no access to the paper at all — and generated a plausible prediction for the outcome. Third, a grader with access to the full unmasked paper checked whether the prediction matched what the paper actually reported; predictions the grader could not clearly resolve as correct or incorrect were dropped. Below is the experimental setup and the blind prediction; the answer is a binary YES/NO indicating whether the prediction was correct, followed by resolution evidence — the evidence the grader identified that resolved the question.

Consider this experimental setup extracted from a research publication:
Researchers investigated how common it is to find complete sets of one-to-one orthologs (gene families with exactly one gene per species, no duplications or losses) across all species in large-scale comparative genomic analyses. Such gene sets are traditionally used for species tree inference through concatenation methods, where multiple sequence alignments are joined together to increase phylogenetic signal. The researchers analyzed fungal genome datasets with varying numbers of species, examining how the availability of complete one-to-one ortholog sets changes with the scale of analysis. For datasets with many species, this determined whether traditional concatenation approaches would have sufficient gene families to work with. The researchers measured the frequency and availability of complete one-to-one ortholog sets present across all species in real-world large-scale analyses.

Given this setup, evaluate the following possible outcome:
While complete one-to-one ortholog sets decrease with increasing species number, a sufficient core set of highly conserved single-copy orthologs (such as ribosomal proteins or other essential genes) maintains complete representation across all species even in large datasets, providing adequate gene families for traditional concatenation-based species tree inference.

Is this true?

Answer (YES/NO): NO